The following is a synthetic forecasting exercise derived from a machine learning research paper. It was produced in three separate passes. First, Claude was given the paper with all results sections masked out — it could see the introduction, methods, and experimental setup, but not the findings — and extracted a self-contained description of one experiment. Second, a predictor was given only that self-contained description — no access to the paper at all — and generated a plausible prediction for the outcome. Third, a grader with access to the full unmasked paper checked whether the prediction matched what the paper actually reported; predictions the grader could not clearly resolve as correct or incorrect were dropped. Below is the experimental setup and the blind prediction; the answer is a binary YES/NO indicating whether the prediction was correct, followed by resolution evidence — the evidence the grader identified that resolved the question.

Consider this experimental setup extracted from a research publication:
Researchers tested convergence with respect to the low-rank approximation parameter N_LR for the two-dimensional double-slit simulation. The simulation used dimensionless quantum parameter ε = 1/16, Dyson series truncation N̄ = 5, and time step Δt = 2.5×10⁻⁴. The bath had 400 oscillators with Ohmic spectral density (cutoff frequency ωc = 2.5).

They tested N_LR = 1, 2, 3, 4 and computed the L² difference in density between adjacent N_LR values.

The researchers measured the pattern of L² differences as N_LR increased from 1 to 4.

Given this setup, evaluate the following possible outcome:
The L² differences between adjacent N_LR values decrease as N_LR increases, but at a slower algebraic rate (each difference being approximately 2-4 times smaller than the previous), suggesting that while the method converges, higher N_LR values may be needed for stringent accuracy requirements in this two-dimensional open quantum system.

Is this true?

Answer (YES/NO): NO